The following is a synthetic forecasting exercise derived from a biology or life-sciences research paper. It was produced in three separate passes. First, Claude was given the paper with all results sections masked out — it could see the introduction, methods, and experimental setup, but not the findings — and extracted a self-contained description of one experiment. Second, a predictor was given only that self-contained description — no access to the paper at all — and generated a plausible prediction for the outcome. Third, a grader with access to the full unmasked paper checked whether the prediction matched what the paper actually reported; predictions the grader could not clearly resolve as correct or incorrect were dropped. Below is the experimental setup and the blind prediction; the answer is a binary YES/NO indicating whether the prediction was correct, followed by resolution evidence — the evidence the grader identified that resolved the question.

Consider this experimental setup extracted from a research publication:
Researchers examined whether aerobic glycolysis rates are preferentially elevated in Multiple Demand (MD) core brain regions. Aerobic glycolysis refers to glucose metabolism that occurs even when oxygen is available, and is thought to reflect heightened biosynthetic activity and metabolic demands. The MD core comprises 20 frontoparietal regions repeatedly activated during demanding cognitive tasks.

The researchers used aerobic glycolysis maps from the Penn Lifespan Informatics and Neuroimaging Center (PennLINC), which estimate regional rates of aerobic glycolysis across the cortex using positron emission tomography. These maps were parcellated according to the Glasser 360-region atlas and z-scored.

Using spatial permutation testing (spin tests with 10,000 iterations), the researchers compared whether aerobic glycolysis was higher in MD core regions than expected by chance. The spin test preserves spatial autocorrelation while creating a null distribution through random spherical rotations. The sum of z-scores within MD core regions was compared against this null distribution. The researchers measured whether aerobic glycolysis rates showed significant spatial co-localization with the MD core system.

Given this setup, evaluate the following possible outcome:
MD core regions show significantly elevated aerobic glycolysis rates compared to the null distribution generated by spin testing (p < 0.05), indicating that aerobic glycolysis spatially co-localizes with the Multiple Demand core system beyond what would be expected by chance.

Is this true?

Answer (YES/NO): YES